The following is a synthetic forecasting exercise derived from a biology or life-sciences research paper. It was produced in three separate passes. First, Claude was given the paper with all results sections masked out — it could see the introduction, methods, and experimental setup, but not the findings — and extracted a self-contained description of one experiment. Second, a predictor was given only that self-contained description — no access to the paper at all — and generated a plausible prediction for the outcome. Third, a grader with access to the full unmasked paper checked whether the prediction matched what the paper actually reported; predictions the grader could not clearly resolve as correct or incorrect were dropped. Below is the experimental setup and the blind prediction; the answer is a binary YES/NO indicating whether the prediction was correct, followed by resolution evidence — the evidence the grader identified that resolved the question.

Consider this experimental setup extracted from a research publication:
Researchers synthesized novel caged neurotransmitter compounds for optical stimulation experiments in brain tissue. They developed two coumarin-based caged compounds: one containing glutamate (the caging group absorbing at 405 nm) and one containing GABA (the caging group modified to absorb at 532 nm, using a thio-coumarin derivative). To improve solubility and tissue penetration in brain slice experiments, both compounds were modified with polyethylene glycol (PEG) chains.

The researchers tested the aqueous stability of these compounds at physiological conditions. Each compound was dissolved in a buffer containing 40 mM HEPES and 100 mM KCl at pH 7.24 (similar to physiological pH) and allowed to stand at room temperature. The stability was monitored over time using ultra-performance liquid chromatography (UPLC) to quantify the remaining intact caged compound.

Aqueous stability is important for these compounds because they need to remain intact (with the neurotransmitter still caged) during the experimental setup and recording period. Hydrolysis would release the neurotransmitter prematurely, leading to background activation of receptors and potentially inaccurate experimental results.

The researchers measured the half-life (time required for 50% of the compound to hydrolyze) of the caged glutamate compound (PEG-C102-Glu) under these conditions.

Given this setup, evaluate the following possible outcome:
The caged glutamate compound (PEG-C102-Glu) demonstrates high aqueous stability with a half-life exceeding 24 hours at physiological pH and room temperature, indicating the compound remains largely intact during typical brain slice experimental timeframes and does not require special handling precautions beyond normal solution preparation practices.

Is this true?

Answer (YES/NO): YES